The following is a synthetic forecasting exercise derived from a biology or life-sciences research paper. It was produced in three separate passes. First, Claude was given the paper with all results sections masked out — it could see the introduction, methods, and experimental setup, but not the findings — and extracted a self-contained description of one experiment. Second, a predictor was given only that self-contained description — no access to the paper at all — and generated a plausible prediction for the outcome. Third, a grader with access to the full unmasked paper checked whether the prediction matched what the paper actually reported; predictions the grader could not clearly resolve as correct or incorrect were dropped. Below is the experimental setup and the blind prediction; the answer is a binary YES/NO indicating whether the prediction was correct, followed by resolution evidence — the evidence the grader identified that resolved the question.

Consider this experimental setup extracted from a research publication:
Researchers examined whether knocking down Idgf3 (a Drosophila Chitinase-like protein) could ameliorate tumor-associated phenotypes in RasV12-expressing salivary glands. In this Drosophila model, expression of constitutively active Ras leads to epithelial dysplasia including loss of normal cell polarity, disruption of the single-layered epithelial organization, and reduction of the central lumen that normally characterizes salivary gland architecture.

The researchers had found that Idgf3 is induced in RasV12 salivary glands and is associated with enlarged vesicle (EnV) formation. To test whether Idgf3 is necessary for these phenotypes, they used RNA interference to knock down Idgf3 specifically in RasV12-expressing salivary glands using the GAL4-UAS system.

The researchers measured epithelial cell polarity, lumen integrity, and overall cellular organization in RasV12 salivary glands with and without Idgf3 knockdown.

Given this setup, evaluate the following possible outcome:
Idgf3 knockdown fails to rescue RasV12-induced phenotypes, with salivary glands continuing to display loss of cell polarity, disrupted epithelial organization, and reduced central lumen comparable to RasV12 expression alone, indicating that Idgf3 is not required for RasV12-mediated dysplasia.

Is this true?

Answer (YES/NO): NO